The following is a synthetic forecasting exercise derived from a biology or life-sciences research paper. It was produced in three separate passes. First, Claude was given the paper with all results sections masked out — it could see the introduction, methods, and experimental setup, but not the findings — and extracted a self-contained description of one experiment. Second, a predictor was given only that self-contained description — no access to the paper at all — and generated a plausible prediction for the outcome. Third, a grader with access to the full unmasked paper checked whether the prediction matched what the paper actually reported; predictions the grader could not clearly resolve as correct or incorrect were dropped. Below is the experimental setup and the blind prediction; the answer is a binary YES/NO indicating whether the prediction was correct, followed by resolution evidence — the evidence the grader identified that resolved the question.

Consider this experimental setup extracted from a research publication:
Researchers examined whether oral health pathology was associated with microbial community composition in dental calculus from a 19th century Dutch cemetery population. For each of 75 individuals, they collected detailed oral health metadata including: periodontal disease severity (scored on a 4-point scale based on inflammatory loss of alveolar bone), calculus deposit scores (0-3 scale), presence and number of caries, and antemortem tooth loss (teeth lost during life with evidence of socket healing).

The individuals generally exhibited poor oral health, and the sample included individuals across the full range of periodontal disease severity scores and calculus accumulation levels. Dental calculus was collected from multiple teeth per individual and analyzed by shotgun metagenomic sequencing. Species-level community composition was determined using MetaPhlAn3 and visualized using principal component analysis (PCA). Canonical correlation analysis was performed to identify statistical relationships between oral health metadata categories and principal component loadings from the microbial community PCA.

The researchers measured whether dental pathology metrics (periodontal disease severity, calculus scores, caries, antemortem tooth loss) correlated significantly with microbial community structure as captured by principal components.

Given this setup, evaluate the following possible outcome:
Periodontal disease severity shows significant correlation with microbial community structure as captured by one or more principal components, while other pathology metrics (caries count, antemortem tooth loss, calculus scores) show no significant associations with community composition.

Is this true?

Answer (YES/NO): NO